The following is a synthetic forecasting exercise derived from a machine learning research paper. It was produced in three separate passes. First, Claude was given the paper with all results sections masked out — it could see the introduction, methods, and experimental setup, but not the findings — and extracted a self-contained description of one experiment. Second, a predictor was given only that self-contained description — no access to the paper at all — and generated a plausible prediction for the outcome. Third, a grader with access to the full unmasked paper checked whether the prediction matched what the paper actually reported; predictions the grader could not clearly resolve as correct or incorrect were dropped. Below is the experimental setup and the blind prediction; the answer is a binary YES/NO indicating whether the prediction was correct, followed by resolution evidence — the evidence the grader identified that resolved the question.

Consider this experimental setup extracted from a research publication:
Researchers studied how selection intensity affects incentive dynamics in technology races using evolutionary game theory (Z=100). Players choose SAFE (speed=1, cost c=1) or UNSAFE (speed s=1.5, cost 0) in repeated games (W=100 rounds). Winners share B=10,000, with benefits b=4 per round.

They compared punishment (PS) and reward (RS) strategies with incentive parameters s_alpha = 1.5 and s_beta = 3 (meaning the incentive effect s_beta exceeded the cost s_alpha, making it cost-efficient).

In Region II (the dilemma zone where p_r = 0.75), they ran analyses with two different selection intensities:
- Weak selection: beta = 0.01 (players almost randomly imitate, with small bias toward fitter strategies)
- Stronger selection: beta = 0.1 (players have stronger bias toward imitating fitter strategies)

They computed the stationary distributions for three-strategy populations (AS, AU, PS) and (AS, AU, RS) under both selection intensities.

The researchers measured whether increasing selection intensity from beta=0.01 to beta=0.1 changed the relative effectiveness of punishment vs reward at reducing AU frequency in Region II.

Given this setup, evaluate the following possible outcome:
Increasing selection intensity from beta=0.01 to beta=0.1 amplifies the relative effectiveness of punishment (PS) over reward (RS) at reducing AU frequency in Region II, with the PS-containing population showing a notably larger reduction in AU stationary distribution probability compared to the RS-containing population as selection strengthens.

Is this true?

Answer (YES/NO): NO